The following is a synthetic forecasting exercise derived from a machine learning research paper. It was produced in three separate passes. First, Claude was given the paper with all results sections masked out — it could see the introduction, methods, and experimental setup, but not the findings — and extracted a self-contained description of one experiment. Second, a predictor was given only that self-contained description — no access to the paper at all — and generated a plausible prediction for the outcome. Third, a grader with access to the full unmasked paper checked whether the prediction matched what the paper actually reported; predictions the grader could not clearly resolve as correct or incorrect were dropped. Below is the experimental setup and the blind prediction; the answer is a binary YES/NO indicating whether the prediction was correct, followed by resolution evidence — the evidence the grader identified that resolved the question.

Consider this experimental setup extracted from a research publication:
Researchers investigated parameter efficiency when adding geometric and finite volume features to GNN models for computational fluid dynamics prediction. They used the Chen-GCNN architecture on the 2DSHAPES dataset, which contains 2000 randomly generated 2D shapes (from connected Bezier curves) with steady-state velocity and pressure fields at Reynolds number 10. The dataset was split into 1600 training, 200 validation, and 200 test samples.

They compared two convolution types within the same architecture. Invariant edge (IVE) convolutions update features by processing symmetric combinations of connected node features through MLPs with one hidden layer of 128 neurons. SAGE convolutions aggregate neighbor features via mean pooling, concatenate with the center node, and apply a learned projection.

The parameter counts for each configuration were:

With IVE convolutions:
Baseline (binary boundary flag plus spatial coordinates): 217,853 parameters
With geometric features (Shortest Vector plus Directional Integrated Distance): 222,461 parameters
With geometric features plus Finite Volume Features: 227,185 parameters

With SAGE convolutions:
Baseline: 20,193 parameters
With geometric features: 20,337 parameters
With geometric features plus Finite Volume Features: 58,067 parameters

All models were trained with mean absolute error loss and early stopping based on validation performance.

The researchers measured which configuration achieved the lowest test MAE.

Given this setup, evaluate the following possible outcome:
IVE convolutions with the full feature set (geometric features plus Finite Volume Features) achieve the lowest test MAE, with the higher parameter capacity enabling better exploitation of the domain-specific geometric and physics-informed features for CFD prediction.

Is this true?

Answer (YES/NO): YES